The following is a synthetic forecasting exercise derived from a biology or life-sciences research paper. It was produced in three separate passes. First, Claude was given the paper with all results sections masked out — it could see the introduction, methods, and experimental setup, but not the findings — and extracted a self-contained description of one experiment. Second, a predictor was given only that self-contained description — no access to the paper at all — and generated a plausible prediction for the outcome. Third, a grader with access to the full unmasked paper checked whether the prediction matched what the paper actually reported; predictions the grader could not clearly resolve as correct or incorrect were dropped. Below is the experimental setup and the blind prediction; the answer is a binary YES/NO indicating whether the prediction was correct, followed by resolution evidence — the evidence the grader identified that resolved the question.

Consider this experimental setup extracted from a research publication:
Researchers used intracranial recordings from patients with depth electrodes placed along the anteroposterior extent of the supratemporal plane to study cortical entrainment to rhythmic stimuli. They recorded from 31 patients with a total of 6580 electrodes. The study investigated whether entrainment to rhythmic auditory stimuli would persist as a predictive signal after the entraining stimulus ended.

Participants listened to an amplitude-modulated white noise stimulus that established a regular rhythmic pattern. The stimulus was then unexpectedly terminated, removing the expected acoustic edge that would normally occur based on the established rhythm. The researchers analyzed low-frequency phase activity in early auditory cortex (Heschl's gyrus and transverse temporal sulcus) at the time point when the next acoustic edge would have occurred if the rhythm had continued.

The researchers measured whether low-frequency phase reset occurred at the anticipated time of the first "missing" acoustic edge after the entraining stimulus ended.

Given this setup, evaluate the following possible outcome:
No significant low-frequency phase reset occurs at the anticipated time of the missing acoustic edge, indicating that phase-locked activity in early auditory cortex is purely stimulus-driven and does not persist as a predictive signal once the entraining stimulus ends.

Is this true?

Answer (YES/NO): NO